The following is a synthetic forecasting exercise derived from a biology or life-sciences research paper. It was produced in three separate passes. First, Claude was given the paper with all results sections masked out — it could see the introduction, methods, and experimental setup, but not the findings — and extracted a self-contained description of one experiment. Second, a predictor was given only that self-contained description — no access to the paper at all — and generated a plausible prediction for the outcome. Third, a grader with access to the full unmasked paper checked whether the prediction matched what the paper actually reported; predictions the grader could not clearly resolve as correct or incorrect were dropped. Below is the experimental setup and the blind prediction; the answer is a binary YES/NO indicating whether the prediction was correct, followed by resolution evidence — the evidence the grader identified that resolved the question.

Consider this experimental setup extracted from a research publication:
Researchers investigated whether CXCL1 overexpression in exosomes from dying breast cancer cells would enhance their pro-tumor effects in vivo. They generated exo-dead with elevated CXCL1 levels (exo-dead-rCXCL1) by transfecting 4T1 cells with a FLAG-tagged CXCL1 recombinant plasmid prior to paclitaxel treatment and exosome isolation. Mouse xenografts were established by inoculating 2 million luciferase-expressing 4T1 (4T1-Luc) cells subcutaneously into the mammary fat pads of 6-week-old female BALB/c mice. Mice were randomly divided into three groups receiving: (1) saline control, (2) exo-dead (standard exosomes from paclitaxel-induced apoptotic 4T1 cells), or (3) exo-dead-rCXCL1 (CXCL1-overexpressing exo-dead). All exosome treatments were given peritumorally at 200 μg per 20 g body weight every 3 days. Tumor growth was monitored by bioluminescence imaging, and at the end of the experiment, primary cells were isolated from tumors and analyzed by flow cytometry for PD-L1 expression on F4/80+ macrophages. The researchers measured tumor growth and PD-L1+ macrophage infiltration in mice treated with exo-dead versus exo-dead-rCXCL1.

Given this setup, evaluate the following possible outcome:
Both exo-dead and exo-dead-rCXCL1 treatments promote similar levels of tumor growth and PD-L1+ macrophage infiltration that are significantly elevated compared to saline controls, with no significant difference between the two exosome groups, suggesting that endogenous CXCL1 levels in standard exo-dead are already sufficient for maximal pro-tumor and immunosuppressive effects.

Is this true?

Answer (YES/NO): NO